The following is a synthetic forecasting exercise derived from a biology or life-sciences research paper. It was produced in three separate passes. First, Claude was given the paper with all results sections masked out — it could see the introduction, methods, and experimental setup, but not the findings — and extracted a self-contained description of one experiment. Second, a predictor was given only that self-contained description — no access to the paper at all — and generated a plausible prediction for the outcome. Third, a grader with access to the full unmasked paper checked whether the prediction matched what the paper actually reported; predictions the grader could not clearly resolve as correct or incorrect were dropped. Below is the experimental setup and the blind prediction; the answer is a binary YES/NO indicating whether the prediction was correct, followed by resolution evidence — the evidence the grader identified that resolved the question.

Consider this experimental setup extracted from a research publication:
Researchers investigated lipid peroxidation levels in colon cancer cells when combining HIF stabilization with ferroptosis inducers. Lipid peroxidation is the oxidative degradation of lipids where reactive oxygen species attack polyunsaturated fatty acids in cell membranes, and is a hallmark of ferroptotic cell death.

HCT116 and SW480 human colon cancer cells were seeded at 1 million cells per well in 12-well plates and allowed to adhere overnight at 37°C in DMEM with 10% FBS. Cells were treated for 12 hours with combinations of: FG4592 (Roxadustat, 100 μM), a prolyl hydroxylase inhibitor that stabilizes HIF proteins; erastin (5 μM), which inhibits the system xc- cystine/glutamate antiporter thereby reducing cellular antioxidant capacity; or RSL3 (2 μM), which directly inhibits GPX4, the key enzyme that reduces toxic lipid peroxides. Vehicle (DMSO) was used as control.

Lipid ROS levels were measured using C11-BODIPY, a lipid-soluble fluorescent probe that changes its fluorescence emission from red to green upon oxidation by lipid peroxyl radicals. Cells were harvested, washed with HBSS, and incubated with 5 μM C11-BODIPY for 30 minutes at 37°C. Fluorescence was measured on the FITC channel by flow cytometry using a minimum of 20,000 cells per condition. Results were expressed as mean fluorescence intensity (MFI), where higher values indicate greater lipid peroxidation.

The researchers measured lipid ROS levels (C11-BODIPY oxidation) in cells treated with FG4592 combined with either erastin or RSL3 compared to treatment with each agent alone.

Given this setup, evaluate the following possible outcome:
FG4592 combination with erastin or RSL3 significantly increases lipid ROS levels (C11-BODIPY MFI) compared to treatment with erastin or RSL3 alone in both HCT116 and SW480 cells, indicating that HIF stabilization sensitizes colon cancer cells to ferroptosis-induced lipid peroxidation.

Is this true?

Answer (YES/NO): YES